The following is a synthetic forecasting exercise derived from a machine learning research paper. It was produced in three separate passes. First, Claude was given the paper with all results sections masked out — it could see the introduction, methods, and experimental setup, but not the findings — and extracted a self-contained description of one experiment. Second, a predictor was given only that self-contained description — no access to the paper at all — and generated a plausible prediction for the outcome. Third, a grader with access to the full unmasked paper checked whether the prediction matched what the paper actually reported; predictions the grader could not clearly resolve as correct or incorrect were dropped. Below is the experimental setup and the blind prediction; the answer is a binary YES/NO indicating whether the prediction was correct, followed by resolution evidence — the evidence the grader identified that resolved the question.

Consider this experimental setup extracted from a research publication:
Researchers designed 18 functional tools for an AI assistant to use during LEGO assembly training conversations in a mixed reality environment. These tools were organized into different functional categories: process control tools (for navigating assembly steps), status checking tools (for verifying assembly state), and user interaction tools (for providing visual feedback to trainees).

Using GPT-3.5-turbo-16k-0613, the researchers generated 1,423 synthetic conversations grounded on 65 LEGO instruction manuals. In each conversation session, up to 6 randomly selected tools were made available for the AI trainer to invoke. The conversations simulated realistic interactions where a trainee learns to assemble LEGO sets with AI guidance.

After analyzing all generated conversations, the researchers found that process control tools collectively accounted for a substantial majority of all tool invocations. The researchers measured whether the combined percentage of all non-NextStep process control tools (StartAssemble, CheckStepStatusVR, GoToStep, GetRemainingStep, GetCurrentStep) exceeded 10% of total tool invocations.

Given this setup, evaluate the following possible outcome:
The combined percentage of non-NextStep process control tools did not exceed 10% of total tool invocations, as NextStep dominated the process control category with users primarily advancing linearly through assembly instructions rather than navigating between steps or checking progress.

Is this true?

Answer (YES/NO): NO